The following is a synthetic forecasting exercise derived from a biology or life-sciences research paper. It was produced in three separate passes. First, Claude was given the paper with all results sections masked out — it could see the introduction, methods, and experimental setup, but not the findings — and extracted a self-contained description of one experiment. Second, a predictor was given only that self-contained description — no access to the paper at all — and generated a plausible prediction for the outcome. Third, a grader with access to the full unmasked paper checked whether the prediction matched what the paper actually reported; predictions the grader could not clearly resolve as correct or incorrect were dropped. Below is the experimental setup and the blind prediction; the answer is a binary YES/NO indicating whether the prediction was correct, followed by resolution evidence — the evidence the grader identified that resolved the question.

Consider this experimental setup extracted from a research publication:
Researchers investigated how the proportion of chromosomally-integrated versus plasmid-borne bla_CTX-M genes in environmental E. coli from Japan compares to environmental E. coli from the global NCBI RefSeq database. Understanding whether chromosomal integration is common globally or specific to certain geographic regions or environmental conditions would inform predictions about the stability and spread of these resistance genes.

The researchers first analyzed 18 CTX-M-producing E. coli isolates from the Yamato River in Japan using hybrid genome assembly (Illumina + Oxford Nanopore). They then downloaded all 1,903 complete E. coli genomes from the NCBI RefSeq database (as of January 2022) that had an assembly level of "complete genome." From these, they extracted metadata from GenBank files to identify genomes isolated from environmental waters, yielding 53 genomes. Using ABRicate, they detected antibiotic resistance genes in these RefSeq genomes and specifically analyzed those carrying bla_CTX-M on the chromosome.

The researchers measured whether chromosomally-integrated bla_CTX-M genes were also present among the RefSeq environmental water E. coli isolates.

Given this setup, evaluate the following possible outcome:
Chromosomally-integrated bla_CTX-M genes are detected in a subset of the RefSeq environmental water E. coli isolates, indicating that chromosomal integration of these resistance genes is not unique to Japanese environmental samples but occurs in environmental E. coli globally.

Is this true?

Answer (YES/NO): YES